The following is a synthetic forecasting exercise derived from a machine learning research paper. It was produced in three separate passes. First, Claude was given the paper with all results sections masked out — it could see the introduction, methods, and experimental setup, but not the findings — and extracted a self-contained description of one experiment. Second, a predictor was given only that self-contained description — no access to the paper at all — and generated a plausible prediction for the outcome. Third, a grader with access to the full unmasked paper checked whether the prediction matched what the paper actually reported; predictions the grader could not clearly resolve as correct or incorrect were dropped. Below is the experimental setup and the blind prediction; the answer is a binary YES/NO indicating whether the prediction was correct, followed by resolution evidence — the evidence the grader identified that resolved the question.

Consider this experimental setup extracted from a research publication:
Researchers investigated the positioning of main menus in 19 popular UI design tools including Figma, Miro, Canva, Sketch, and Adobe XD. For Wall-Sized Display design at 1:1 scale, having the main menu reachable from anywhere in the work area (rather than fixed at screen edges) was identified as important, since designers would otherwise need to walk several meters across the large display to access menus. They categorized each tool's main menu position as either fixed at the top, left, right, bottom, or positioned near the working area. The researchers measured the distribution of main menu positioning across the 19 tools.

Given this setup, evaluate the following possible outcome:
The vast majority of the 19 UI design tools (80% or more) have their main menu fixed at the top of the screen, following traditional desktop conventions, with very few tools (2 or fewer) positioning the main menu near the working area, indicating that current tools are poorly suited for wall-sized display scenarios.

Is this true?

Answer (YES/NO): NO